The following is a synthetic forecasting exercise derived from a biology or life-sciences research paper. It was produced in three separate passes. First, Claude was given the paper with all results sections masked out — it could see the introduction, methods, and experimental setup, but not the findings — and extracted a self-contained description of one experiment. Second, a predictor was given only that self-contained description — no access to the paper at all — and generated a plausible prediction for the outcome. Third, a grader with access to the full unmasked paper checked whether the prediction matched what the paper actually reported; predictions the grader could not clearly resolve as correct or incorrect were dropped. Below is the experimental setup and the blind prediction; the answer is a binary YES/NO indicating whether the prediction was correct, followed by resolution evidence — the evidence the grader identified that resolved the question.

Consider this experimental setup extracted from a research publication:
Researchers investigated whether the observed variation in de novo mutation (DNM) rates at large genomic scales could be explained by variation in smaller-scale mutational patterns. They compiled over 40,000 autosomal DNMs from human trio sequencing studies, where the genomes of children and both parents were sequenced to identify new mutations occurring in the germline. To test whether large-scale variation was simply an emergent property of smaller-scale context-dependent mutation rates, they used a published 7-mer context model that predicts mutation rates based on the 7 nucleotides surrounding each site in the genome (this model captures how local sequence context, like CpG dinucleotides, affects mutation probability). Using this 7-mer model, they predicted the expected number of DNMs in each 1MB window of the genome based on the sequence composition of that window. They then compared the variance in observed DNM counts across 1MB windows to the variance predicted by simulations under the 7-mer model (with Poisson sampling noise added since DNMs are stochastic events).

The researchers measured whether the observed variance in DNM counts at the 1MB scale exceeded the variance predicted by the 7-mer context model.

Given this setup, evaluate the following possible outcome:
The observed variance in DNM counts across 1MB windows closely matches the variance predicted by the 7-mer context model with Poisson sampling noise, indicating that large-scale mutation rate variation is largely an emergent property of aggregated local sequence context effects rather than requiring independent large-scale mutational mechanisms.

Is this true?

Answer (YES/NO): NO